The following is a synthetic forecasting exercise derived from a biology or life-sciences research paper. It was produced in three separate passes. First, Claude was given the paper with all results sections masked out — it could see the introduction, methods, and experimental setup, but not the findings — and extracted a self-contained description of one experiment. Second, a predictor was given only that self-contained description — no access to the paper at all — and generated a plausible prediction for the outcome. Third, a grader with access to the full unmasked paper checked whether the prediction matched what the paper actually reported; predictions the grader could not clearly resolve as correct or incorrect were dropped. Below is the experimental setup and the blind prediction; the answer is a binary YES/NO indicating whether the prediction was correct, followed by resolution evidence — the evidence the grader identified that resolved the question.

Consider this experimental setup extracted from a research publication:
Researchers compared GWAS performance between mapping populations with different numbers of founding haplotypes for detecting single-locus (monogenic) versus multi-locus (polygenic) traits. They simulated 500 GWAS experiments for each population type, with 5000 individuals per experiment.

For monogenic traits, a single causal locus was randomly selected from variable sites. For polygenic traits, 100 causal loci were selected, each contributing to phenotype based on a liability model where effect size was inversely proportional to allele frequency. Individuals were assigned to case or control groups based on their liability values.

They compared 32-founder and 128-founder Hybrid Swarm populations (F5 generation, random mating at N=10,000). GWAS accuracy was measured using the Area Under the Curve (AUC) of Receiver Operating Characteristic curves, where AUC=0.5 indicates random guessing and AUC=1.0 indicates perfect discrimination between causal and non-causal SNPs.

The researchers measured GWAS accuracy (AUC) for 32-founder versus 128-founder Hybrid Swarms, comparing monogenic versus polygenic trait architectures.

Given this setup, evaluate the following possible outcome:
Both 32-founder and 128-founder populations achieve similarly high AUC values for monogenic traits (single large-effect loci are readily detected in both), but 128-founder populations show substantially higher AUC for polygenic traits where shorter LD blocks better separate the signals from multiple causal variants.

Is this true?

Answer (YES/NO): NO